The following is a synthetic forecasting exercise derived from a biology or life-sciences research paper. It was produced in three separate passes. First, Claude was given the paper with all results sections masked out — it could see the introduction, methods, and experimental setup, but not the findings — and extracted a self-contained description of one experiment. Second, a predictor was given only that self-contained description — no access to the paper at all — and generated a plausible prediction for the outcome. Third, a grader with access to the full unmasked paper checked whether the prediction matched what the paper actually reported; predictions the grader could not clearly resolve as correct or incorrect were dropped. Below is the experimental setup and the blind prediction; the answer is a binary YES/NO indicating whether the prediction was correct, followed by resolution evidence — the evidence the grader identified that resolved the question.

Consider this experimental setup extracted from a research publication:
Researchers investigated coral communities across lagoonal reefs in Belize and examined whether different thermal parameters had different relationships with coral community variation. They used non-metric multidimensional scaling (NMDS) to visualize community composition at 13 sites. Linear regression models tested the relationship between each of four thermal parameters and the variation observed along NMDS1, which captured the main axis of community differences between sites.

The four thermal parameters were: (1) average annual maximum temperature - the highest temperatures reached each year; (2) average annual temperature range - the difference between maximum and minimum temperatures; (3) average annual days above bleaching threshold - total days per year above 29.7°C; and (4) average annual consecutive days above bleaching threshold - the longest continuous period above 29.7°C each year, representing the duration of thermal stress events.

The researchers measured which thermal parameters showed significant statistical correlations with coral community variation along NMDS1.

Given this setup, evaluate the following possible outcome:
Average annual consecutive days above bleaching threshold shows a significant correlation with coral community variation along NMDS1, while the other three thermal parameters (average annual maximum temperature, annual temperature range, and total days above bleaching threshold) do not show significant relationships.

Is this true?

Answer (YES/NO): NO